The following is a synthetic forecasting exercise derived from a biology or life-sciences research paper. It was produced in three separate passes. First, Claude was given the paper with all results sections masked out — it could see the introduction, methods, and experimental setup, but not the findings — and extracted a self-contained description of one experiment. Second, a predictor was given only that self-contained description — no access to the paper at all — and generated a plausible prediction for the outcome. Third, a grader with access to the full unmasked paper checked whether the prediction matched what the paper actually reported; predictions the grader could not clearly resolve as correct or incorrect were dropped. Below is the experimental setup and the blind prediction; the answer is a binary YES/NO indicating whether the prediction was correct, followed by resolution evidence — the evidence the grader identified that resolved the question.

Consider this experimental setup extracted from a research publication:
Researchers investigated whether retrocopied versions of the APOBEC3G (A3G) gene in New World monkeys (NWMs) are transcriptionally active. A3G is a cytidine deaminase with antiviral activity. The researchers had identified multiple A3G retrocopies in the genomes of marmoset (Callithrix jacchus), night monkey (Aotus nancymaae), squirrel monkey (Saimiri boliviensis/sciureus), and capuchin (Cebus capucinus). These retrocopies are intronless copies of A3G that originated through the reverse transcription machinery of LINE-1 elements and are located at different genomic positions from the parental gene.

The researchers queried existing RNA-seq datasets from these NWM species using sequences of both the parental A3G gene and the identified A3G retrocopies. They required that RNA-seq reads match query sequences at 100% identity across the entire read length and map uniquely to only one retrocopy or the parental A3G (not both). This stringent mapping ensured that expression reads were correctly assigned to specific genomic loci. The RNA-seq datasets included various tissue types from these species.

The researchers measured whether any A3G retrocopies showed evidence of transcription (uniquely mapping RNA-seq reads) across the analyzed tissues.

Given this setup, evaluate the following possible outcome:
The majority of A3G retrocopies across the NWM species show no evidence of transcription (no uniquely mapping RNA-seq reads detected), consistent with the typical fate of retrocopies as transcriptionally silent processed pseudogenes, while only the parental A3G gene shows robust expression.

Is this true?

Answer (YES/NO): NO